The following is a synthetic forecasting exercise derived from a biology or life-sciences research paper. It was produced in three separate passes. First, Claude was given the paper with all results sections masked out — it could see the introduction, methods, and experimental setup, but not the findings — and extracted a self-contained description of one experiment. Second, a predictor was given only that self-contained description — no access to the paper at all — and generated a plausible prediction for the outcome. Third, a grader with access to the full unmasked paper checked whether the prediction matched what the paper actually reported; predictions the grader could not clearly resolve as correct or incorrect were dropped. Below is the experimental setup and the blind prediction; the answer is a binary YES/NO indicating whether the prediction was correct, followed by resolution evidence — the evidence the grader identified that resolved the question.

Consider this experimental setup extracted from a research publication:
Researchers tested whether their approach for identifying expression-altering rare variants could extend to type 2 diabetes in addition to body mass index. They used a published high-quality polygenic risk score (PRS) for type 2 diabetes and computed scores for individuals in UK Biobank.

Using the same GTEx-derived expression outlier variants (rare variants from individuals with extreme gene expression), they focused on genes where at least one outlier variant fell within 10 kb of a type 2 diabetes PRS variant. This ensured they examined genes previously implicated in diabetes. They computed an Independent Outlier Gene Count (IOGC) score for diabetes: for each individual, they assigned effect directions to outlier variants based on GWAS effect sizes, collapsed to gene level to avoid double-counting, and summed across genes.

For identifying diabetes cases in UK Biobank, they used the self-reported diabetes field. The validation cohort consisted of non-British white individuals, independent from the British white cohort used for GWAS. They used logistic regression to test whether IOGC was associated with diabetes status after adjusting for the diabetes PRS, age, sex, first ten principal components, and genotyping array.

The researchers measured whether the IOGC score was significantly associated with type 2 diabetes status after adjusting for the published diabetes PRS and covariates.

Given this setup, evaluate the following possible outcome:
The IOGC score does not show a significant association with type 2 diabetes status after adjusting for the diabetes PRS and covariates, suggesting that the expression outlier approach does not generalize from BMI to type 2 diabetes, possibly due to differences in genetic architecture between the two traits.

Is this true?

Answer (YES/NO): NO